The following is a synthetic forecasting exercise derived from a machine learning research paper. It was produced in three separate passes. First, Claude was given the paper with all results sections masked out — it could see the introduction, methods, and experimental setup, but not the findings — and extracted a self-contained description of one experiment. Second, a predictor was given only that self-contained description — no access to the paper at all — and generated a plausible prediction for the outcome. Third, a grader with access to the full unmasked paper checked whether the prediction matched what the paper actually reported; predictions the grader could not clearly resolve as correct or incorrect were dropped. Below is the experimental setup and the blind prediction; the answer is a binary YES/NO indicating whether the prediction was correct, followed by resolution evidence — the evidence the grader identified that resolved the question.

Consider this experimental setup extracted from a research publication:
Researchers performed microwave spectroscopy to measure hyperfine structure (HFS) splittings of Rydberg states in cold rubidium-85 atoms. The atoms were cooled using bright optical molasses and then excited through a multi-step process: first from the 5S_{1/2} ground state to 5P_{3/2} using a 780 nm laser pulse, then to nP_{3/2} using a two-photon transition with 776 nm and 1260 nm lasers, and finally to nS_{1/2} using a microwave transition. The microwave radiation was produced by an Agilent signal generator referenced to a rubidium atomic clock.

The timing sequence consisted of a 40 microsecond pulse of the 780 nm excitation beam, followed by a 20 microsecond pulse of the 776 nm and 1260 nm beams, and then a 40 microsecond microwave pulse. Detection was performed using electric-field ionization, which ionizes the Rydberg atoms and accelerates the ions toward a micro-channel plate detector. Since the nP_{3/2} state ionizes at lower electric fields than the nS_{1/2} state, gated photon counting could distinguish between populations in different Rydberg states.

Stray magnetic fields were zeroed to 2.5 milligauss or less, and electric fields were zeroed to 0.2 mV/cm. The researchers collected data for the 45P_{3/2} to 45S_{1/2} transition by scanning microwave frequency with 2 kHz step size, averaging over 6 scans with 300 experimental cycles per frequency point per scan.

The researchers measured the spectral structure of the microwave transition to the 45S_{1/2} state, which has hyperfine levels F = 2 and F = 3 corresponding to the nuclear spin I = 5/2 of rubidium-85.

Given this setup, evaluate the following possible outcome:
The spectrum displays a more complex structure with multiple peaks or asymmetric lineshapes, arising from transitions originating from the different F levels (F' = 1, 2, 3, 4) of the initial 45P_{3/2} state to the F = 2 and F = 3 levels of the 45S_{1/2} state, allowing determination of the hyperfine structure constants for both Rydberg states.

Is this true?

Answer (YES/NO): NO